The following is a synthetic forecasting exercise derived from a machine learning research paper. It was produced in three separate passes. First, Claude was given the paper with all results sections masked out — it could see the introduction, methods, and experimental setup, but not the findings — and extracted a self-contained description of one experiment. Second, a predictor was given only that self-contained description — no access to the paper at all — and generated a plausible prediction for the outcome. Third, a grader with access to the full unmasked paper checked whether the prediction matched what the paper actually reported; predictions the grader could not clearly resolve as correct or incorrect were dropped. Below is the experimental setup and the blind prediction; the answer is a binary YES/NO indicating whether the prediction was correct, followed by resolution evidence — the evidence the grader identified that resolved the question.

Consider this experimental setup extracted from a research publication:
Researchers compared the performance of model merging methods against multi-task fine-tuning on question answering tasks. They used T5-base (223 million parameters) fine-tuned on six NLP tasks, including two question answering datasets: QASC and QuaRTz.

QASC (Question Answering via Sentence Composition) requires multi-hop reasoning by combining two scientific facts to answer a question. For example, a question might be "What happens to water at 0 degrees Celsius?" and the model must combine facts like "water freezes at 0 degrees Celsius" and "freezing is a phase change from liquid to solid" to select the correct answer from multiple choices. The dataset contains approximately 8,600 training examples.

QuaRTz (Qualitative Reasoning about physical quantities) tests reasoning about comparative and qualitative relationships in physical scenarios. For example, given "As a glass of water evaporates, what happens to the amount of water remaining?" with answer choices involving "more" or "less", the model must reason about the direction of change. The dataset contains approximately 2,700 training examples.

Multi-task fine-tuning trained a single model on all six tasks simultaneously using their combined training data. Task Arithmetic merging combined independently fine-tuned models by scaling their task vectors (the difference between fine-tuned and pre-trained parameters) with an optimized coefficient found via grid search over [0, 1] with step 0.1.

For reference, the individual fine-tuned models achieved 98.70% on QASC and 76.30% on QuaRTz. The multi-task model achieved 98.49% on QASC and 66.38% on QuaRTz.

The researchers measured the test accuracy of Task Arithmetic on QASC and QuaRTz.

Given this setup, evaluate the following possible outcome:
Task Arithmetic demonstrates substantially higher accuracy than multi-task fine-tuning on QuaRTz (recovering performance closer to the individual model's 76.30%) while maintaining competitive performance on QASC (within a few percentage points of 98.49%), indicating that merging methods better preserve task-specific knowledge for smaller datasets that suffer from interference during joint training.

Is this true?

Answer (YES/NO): NO